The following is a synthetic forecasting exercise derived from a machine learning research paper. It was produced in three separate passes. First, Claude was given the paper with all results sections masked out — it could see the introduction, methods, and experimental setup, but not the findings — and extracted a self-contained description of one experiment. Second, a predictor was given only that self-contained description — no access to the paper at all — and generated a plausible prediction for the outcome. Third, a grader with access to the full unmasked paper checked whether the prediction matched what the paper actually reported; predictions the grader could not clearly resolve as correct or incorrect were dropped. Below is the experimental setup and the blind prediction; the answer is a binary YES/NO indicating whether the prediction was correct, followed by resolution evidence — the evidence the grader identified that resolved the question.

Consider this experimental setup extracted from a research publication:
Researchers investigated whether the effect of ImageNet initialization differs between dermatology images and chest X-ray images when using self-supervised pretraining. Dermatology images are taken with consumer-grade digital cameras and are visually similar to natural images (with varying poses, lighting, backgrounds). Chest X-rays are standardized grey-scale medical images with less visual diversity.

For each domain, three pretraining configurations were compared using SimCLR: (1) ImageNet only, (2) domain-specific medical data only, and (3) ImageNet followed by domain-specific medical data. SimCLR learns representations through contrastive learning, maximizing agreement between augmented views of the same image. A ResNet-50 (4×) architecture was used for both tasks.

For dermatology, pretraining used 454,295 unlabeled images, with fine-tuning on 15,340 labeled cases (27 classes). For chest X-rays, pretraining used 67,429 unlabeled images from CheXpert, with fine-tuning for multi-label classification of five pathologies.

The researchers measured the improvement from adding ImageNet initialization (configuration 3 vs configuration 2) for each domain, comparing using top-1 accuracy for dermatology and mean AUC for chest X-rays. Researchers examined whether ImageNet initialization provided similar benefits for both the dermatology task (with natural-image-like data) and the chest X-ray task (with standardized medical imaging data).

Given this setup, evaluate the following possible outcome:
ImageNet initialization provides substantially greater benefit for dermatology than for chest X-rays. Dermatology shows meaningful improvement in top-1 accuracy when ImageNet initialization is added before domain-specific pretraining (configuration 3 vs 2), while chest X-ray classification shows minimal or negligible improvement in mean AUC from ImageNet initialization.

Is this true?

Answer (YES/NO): YES